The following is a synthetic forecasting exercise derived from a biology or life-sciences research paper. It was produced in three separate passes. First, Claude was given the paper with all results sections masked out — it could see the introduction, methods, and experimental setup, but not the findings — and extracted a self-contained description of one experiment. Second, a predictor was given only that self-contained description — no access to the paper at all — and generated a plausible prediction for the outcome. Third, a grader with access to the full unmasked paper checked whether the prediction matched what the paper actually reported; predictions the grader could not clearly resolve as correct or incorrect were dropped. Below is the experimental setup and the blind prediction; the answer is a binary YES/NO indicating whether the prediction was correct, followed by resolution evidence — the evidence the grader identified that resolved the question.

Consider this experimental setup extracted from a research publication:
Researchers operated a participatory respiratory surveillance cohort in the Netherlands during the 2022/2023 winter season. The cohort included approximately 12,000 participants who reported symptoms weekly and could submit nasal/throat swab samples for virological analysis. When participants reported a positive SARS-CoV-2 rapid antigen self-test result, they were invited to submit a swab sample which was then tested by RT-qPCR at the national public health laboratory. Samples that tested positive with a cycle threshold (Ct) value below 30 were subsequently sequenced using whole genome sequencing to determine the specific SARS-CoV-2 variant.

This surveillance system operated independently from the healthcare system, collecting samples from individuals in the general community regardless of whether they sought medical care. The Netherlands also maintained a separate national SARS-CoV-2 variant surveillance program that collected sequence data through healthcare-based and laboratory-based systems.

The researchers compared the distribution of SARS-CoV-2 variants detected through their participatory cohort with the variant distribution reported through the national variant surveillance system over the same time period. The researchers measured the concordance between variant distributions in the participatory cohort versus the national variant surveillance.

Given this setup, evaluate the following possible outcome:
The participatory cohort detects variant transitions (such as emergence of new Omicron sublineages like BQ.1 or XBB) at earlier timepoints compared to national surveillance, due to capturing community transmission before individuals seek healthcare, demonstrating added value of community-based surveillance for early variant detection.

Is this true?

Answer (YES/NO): NO